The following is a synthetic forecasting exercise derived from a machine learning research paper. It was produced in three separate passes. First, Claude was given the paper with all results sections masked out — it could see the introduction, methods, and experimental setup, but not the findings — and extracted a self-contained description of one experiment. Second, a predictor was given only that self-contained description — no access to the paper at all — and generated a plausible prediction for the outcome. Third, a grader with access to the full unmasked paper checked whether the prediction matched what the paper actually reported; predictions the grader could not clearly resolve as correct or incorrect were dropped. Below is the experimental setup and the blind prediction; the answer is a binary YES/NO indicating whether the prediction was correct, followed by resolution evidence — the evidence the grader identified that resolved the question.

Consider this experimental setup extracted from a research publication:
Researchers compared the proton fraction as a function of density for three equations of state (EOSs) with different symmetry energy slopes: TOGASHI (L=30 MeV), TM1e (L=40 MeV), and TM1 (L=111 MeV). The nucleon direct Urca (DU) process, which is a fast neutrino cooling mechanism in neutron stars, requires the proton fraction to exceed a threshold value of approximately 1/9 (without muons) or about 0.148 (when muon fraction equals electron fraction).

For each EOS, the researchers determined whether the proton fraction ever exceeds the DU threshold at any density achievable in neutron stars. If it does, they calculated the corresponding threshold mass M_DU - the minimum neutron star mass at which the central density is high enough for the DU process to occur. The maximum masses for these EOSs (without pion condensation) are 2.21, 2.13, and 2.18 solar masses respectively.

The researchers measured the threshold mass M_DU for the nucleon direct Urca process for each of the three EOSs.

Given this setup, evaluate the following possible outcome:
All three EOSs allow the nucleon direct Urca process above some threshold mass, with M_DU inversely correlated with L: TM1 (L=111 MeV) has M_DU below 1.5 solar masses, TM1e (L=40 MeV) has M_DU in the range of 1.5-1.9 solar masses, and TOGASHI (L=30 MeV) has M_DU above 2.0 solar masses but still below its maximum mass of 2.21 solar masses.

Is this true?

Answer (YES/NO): NO